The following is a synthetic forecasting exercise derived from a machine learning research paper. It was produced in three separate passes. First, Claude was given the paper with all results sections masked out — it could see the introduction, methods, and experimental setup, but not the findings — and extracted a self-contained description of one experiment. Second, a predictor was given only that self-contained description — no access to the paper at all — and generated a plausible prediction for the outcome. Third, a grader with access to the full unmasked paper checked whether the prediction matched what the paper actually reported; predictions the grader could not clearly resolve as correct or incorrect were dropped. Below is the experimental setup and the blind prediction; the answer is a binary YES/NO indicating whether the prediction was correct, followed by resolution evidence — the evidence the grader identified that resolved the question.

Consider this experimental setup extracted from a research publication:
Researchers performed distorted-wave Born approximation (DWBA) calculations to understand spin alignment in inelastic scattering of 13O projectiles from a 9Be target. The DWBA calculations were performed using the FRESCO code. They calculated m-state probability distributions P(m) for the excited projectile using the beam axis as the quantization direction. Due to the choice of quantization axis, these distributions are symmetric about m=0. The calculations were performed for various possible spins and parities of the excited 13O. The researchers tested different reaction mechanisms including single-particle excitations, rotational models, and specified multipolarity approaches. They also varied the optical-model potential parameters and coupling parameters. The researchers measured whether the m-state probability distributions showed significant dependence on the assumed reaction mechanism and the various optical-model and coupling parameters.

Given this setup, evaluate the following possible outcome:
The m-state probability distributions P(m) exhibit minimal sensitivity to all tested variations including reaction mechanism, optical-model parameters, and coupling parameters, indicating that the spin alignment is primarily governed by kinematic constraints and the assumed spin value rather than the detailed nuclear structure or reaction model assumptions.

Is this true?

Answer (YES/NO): YES